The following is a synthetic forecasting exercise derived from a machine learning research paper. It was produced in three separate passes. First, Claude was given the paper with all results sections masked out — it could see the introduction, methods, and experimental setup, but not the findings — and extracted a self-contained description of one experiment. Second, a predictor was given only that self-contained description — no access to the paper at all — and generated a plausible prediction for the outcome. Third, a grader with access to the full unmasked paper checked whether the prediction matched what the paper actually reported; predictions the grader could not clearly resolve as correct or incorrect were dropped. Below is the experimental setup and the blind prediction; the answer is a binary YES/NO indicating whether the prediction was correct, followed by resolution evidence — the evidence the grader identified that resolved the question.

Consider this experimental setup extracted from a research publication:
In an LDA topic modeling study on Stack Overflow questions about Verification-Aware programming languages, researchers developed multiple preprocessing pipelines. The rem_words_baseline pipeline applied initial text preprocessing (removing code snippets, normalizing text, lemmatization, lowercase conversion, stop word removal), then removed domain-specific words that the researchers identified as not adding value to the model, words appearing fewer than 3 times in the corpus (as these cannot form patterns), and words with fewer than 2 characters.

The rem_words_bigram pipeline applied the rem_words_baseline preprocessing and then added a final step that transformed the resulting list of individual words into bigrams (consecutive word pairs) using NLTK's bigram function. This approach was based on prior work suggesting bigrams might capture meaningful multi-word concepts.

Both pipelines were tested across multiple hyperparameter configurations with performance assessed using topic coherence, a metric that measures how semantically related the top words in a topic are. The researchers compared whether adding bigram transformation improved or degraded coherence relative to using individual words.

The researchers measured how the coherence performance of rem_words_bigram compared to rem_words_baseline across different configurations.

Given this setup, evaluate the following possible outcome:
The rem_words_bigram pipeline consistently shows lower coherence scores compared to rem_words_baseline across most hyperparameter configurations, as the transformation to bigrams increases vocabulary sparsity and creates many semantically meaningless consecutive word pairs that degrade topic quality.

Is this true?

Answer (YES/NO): YES